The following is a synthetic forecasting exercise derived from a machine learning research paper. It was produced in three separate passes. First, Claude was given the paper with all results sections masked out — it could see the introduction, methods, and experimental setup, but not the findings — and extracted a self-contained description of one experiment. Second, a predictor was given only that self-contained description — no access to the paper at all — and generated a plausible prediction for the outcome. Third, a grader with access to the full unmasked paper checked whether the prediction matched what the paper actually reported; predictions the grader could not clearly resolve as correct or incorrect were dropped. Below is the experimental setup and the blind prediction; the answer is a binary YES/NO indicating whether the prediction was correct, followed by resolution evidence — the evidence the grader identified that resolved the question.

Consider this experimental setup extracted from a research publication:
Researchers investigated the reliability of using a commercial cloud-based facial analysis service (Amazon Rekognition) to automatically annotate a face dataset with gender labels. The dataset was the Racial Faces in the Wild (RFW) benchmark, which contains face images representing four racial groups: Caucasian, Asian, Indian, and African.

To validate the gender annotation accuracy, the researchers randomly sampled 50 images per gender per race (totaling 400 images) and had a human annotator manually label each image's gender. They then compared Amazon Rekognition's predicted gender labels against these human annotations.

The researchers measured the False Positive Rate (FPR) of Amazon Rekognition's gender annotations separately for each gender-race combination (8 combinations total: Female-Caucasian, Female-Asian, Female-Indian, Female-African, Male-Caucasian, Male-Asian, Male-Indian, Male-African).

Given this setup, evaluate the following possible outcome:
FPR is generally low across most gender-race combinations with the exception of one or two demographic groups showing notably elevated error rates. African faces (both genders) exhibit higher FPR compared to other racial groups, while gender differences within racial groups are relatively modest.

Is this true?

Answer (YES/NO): NO